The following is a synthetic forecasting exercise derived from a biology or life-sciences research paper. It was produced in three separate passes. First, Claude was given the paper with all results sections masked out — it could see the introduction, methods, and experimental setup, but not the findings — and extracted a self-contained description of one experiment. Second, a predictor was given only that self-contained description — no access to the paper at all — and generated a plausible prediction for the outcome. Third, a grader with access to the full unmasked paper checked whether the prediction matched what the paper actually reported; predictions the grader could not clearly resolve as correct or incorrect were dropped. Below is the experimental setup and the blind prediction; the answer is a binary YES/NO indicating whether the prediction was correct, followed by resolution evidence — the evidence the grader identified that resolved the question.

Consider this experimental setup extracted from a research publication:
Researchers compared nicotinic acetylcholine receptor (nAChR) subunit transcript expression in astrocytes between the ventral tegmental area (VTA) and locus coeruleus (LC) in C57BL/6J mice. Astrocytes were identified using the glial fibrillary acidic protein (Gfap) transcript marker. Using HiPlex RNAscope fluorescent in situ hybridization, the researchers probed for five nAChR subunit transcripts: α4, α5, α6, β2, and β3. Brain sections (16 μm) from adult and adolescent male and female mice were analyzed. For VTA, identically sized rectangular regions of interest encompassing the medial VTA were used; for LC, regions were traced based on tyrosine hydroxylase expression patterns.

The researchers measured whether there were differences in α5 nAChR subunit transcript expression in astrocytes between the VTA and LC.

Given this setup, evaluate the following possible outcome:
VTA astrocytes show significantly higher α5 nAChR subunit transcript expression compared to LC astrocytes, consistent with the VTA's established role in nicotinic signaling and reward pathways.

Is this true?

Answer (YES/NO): YES